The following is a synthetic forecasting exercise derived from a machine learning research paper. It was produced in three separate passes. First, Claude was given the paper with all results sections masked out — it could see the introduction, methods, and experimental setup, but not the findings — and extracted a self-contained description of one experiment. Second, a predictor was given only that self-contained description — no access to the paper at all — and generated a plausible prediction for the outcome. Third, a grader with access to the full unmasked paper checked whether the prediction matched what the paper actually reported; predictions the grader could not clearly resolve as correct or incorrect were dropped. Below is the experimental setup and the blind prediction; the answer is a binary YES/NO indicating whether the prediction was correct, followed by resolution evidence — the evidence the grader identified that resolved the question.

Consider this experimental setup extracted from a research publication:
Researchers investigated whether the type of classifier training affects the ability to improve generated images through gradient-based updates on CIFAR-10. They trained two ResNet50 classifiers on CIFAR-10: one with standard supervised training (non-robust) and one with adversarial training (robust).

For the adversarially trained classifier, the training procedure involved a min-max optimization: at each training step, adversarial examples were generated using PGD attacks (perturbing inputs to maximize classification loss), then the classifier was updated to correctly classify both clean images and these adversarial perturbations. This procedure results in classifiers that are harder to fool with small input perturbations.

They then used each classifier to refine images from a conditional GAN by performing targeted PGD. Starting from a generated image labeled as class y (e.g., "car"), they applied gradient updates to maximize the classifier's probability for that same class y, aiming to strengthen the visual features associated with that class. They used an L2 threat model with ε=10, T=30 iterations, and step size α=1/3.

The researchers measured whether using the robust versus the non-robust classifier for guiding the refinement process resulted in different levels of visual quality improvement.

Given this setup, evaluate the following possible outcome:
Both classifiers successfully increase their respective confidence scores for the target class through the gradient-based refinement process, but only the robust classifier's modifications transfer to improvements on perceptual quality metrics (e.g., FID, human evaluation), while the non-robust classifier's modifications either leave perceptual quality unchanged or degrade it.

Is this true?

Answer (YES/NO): NO